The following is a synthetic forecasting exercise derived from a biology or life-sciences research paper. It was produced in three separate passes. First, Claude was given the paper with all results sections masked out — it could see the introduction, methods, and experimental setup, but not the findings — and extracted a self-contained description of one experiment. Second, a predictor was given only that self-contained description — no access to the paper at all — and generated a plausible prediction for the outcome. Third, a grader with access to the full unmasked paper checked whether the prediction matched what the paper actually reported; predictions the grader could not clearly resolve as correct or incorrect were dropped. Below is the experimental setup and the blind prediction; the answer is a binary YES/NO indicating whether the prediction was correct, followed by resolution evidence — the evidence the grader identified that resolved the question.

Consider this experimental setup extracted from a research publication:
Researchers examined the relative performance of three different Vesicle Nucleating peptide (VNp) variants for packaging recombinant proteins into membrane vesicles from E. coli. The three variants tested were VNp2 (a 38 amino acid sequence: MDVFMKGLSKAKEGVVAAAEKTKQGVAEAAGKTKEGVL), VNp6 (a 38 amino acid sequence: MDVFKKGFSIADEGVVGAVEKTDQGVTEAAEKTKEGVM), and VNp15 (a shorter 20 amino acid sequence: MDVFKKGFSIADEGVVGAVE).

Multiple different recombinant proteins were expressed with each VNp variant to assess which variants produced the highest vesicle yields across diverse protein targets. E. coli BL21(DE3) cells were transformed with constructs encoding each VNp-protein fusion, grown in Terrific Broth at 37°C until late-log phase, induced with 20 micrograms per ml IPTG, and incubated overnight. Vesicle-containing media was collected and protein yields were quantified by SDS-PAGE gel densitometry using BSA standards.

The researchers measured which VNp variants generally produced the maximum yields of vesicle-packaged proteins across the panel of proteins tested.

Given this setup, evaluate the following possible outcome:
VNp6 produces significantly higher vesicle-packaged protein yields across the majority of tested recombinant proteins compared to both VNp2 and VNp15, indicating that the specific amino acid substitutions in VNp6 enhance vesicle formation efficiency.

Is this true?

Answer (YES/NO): NO